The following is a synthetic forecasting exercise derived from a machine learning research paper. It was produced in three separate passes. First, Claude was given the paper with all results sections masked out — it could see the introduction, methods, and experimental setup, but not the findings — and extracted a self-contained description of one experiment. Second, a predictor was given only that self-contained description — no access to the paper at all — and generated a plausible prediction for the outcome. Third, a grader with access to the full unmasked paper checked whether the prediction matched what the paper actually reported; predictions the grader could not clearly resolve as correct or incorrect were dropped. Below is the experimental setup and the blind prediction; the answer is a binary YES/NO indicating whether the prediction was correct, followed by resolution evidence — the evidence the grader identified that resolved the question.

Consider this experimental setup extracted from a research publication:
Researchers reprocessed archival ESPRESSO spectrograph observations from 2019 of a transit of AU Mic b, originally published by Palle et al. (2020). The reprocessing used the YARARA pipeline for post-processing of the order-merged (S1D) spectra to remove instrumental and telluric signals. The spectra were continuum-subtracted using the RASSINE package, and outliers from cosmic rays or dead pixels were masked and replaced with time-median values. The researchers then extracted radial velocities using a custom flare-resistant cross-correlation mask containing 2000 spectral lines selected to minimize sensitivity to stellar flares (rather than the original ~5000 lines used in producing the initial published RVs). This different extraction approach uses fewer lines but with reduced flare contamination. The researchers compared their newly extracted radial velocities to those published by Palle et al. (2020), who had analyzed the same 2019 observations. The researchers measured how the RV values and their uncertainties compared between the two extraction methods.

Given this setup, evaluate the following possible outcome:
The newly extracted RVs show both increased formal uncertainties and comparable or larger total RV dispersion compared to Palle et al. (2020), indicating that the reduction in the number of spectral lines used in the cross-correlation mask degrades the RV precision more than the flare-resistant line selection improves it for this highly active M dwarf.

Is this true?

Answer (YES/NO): NO